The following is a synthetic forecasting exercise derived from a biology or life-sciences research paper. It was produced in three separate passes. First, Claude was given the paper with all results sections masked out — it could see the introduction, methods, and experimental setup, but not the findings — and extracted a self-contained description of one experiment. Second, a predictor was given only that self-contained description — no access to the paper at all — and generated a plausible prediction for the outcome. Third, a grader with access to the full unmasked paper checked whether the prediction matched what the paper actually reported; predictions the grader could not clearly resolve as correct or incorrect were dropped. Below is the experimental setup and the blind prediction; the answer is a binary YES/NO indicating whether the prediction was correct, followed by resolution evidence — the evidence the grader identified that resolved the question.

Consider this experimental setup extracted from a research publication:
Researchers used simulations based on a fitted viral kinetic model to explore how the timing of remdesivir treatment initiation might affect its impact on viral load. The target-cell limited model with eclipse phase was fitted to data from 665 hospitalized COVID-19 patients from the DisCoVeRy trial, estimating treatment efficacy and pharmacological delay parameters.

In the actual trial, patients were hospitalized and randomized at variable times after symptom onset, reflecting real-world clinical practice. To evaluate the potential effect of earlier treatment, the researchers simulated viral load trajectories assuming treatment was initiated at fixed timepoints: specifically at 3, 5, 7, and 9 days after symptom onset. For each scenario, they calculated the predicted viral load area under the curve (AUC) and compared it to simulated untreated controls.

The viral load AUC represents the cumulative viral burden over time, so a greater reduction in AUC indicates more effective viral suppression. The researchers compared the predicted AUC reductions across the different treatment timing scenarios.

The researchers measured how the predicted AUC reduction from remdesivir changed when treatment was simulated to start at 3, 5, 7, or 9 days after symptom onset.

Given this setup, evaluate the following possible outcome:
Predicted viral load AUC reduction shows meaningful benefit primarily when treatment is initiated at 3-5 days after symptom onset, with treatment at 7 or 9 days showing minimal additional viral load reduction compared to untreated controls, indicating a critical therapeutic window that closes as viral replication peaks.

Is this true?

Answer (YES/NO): NO